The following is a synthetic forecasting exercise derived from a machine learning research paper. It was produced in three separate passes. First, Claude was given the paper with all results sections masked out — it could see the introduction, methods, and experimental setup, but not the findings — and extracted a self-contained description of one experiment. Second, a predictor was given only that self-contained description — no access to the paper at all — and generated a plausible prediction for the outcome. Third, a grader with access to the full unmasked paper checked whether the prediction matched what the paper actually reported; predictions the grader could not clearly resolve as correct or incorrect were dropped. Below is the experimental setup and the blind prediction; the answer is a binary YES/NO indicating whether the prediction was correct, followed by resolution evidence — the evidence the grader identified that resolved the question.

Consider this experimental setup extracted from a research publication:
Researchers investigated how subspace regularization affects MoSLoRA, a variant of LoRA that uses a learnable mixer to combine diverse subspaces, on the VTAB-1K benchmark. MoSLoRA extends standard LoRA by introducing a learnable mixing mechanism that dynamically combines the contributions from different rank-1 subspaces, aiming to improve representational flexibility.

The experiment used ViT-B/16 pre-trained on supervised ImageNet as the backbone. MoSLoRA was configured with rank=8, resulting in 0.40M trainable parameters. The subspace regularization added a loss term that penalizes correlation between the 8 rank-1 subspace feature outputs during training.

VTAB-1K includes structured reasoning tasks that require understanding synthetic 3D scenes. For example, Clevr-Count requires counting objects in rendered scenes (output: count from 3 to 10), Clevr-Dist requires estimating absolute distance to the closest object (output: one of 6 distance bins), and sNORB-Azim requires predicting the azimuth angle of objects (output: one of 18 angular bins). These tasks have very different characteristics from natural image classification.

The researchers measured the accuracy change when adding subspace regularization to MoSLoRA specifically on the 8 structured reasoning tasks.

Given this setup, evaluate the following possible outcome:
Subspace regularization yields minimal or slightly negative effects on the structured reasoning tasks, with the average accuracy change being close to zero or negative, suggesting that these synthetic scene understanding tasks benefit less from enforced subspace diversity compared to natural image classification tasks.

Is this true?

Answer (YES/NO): NO